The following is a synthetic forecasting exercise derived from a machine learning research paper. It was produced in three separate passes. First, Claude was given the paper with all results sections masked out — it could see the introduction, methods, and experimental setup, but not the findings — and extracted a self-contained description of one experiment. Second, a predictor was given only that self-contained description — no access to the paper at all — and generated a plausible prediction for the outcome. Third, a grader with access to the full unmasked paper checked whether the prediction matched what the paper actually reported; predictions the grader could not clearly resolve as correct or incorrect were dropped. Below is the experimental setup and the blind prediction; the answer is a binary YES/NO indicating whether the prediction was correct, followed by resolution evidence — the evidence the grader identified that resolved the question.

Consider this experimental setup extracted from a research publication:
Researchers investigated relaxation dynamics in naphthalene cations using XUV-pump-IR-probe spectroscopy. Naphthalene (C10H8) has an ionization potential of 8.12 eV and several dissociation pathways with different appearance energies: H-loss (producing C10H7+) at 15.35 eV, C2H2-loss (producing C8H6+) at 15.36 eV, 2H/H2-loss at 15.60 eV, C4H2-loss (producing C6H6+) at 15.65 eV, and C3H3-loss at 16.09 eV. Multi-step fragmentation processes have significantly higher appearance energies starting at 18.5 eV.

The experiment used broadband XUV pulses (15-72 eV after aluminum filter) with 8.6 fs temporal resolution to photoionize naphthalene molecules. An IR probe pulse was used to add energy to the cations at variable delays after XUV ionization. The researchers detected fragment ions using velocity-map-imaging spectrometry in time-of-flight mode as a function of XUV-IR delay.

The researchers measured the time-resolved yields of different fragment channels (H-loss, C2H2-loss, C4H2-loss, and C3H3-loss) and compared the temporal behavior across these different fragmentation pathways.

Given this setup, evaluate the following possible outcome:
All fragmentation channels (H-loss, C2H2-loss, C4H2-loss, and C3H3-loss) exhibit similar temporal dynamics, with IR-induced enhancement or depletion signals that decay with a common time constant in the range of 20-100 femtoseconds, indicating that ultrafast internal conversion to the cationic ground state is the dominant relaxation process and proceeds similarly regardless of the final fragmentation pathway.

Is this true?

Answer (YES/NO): NO